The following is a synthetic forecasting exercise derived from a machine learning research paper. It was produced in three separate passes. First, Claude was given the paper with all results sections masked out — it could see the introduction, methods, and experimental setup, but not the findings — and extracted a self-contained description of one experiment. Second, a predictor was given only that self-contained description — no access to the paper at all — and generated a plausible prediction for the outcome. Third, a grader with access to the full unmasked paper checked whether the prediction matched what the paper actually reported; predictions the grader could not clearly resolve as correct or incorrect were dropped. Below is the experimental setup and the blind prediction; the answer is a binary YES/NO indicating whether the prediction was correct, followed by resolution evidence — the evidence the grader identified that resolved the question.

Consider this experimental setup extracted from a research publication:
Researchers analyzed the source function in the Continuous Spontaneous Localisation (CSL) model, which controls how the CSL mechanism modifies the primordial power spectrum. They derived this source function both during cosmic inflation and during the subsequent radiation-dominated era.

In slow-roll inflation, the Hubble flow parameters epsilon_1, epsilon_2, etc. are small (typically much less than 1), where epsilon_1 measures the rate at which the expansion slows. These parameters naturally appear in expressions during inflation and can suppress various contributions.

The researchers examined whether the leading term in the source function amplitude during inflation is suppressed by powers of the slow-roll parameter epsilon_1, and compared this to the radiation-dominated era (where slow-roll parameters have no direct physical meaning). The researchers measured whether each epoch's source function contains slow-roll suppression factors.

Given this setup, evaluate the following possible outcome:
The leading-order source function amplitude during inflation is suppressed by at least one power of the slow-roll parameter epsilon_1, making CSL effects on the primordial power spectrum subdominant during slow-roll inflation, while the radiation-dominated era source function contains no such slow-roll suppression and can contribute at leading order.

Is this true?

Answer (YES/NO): YES